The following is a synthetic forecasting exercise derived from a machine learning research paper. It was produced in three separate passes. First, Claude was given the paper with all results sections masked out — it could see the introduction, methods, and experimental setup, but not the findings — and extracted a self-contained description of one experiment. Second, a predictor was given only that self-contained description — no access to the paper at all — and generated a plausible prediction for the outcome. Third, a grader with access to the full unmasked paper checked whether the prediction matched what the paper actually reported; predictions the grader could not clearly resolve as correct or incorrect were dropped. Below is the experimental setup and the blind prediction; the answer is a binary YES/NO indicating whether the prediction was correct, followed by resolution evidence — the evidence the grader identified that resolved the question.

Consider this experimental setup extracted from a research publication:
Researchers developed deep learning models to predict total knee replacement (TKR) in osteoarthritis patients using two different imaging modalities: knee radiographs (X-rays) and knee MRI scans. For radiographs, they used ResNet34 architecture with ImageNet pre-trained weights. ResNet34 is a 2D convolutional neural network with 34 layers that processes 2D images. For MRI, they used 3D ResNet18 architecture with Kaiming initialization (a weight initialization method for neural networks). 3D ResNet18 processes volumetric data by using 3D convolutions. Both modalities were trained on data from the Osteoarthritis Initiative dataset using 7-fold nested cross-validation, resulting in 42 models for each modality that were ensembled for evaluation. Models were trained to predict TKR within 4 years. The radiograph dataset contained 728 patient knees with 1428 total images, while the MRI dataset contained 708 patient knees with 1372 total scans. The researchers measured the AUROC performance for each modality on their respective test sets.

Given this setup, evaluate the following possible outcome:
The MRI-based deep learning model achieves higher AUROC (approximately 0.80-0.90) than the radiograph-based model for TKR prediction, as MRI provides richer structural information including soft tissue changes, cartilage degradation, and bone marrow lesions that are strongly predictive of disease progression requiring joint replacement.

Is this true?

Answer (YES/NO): NO